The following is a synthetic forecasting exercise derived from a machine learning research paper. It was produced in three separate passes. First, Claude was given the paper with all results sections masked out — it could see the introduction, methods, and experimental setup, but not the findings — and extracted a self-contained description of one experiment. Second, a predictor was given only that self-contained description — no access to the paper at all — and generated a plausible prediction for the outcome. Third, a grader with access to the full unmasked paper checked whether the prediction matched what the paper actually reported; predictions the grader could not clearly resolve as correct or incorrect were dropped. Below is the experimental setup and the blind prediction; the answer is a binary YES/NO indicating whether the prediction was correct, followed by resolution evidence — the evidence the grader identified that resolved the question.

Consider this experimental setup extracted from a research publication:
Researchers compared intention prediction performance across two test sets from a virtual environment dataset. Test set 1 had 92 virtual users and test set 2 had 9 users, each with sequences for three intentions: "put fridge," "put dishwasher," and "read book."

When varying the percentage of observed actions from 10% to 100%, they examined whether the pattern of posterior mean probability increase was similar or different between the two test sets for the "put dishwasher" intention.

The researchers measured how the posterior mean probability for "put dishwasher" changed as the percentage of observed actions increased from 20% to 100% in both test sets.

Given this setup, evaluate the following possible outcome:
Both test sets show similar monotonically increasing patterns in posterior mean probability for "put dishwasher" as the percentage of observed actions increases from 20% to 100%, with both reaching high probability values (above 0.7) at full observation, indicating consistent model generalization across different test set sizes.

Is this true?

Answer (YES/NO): NO